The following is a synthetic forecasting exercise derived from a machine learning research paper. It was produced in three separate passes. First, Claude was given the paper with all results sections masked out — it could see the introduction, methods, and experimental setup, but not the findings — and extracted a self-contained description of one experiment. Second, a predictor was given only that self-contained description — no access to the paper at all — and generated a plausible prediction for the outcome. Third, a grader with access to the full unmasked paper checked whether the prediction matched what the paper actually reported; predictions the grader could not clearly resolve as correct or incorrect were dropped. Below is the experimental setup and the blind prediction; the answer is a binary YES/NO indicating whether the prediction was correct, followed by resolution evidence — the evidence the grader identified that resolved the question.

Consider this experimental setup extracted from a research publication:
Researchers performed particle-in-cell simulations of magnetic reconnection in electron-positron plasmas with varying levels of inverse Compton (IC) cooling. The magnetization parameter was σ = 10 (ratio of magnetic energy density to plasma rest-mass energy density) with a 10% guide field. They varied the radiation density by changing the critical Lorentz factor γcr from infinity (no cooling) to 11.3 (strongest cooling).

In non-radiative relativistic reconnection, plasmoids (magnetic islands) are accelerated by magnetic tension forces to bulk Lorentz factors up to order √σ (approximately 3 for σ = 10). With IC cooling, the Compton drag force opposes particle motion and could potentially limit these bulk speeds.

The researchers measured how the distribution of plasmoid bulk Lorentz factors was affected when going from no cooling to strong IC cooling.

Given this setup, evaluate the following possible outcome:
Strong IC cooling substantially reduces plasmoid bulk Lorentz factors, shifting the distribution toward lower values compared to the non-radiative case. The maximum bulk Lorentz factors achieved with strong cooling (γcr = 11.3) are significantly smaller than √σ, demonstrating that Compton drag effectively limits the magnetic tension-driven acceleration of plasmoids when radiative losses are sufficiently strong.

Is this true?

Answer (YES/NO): NO